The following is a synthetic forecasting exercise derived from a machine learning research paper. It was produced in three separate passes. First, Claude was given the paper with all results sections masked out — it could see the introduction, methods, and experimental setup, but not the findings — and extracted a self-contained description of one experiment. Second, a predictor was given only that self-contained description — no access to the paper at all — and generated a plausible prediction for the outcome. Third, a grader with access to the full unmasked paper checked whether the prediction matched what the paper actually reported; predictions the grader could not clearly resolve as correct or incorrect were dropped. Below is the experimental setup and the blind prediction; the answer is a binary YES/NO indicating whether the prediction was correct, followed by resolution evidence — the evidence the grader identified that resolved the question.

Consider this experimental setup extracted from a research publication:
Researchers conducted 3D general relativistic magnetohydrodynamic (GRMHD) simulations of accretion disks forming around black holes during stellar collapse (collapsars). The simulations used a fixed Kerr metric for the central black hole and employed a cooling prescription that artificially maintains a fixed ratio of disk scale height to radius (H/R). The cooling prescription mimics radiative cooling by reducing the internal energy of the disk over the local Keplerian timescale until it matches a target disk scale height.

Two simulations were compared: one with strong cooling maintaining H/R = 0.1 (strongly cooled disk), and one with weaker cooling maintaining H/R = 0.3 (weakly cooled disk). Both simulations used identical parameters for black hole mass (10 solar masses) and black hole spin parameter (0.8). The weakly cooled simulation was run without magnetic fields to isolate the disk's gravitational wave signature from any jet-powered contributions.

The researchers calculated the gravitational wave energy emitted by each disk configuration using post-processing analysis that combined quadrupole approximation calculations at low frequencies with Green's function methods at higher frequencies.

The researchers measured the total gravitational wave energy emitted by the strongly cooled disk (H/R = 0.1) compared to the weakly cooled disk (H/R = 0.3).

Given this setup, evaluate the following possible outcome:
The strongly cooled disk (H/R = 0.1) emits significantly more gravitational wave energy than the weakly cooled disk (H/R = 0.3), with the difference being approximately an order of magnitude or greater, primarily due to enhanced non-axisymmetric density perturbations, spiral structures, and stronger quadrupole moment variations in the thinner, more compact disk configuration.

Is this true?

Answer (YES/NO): YES